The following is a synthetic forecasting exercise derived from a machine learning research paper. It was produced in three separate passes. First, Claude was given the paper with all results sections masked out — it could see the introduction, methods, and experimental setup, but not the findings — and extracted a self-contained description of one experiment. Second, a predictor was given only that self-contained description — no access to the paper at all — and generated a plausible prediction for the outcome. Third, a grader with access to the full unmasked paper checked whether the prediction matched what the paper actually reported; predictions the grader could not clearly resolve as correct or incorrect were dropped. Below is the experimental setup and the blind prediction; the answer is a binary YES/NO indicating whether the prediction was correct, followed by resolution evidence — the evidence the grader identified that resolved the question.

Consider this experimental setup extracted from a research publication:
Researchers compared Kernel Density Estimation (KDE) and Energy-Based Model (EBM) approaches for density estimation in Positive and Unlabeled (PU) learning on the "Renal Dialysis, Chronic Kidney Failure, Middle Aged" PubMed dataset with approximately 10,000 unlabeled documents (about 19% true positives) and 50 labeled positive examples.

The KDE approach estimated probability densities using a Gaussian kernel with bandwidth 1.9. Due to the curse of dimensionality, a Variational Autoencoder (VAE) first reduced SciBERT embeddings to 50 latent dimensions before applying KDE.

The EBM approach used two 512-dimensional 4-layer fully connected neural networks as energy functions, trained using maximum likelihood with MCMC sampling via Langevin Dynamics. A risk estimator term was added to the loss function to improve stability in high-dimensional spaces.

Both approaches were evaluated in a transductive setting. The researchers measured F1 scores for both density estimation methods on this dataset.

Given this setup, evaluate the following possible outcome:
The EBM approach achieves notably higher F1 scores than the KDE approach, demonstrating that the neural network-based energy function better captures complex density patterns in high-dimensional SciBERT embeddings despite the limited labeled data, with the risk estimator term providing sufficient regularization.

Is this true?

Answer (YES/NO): NO